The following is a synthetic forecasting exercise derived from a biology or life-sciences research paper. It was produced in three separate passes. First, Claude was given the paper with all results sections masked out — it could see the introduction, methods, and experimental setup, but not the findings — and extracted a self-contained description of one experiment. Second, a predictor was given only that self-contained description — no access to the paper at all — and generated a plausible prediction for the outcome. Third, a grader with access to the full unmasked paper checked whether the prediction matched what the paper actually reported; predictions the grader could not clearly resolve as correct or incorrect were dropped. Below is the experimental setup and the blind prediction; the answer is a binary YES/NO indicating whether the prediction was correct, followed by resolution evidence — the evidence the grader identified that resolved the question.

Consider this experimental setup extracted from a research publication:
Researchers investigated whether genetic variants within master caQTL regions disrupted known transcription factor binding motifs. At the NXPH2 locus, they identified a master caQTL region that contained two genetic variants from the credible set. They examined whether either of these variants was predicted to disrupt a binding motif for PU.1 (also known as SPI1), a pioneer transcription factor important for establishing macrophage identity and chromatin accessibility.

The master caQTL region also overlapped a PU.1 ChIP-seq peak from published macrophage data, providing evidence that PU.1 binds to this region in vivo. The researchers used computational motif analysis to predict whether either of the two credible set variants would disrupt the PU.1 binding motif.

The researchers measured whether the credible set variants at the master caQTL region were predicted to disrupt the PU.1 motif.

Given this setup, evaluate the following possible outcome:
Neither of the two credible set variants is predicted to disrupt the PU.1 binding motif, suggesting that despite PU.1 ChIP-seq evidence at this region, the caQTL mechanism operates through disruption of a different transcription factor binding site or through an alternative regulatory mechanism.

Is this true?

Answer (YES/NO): NO